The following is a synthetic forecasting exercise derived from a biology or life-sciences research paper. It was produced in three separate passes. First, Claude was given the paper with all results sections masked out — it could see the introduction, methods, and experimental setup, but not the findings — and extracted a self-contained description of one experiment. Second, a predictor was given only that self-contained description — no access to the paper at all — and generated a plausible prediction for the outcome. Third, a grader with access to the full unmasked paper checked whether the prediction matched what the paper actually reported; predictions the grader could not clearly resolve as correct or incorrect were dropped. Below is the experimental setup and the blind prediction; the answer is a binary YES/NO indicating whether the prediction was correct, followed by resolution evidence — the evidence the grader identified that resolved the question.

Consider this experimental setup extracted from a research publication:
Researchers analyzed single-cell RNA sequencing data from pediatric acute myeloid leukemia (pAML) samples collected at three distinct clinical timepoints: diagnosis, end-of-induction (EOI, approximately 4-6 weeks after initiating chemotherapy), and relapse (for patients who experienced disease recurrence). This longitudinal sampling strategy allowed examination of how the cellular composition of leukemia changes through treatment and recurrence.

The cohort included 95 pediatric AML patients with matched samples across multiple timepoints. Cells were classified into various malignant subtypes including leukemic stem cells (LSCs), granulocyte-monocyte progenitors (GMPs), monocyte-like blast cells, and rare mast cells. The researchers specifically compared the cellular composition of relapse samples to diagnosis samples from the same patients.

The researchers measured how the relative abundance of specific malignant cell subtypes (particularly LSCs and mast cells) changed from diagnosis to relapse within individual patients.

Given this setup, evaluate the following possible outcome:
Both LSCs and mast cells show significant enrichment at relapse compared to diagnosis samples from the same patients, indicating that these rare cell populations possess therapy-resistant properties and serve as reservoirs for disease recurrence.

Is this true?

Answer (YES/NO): NO